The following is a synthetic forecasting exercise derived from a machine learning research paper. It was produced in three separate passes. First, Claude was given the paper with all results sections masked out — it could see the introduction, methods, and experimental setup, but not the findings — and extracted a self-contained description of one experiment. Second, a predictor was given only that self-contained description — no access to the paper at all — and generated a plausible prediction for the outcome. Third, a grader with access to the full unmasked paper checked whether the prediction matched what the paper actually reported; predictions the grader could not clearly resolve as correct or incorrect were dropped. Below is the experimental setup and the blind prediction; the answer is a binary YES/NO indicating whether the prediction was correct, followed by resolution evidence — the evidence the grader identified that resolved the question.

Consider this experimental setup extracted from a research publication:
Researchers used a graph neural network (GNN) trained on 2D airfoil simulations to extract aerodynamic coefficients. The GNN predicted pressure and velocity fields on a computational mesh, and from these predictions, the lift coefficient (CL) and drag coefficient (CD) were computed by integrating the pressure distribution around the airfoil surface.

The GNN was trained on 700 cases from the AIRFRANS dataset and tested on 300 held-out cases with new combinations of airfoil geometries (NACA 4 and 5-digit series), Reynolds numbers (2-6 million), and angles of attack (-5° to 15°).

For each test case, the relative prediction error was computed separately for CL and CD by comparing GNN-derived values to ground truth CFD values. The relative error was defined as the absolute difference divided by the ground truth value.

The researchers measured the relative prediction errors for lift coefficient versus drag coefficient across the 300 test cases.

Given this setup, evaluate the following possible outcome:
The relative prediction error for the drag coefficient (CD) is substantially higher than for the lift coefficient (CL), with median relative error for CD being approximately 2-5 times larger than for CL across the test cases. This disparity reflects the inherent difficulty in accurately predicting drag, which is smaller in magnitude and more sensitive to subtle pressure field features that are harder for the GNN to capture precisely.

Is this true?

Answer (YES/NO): NO